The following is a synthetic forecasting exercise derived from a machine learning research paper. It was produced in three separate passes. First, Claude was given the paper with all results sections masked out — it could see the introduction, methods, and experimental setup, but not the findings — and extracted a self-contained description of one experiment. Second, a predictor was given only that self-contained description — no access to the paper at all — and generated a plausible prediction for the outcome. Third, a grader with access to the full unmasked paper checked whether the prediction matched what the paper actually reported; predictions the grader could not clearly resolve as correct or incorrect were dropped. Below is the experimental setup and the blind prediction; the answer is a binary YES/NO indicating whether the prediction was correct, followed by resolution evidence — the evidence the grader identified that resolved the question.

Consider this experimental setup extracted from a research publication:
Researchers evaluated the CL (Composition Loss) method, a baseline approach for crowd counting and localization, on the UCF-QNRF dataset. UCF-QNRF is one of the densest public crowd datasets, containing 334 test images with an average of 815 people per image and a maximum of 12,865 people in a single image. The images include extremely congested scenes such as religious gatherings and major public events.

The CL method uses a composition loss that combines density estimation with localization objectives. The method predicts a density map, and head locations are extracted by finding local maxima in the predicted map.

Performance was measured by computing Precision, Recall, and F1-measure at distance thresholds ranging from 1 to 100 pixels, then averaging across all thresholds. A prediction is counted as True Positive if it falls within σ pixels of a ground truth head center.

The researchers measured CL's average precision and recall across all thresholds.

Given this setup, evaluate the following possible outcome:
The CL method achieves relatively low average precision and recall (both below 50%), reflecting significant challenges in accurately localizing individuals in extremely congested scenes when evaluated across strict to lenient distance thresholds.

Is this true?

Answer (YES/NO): NO